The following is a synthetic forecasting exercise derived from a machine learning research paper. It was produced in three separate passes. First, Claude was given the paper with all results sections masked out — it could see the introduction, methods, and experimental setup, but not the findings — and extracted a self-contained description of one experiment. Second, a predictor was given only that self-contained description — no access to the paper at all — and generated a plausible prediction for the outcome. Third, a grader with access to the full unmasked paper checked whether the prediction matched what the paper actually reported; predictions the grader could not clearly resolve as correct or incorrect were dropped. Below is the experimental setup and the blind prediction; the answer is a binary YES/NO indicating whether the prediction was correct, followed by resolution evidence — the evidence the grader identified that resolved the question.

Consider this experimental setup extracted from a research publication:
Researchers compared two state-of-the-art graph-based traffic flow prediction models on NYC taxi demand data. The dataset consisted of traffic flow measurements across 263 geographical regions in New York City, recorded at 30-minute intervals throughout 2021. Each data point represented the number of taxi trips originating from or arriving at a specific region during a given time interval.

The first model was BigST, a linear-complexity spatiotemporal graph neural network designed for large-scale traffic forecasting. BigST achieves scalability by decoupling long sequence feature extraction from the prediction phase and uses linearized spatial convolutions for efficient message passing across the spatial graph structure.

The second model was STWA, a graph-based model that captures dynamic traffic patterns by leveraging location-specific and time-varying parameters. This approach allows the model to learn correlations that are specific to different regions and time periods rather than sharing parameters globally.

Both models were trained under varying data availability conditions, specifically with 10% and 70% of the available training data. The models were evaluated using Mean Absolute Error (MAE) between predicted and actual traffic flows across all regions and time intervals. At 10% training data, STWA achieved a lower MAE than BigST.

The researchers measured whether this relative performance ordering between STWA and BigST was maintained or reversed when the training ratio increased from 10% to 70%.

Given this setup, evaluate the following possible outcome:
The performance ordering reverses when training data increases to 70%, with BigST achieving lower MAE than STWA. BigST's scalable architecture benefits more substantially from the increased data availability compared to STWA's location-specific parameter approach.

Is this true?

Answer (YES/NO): YES